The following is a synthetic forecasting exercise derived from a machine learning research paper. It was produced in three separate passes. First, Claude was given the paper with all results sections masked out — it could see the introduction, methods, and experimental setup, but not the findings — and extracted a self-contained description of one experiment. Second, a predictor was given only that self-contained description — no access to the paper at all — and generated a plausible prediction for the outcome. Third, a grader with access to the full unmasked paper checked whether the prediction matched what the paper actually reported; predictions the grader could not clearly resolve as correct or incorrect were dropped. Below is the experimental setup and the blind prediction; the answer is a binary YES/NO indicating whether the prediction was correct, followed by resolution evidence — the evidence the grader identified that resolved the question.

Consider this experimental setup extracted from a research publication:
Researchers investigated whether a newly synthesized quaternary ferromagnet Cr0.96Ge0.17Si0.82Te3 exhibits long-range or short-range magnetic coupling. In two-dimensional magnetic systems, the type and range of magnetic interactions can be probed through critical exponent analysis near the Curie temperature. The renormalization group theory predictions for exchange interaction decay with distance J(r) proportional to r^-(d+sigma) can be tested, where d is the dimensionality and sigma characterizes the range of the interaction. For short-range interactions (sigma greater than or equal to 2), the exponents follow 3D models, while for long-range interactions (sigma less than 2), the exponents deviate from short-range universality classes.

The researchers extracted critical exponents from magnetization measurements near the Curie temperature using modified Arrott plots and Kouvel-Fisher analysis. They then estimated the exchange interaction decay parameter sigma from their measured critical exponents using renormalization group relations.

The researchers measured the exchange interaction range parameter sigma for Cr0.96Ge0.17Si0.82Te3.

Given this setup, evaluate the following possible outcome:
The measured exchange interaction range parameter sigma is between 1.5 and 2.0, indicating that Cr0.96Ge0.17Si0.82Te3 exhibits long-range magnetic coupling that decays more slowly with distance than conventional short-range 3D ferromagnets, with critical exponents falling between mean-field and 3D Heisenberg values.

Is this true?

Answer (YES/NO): NO